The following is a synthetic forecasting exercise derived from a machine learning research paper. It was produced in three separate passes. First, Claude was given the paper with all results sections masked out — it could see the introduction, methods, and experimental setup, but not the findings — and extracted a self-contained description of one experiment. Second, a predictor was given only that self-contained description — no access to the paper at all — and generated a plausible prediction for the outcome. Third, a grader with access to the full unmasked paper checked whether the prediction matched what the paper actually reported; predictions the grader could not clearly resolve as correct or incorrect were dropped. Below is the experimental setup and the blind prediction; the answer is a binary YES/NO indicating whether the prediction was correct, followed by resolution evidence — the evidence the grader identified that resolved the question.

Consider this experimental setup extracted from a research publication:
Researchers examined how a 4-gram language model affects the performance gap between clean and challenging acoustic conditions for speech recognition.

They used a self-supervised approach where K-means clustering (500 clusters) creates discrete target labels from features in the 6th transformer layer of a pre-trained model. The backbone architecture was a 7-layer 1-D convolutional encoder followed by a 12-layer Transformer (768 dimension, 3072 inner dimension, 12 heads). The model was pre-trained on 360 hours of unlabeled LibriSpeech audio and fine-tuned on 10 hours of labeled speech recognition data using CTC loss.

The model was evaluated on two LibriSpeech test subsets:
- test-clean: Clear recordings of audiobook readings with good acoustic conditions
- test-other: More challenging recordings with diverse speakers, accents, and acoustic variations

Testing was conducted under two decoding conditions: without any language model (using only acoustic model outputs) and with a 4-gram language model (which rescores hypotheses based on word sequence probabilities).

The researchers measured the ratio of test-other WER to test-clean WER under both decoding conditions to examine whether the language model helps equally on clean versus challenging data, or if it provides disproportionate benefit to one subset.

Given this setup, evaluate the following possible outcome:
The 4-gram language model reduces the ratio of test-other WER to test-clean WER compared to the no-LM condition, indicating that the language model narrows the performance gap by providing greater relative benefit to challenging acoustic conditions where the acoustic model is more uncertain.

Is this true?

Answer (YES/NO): NO